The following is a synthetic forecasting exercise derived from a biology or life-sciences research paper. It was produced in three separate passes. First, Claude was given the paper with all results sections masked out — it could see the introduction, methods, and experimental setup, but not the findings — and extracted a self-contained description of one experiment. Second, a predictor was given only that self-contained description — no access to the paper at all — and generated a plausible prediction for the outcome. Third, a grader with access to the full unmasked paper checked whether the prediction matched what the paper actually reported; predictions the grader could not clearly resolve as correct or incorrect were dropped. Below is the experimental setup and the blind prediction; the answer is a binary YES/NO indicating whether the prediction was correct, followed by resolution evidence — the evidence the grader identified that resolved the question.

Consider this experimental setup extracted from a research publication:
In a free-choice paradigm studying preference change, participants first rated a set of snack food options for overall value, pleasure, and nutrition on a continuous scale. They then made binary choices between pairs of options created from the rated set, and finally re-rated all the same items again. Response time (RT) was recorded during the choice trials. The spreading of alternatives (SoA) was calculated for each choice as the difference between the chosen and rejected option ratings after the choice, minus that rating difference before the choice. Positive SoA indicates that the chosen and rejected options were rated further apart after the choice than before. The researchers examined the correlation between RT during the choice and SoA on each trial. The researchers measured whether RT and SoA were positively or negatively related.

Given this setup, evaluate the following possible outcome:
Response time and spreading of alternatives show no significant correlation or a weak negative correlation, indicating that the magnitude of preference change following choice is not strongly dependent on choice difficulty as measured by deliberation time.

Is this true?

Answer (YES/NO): NO